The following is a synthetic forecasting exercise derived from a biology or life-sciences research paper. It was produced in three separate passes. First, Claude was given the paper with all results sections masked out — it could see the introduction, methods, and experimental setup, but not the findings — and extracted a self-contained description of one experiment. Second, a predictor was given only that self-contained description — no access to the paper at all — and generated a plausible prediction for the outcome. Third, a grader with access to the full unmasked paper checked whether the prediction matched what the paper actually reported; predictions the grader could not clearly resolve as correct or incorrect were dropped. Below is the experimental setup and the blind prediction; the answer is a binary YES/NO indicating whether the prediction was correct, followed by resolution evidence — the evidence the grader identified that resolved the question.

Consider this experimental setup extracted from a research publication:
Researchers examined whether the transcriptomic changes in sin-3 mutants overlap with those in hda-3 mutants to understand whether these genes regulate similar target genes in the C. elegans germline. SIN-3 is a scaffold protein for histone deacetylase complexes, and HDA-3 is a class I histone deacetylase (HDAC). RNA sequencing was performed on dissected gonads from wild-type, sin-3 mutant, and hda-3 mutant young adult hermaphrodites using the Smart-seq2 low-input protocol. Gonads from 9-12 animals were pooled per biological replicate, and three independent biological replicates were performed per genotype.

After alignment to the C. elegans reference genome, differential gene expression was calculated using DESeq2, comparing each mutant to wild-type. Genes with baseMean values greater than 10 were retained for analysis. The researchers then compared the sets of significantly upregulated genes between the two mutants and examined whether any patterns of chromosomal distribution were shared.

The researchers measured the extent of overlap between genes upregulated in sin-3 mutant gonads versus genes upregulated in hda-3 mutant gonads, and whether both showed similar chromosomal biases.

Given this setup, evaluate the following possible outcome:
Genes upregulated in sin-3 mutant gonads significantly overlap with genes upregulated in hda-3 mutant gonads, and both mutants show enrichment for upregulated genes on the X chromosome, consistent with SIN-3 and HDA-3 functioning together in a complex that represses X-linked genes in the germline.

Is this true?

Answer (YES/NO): NO